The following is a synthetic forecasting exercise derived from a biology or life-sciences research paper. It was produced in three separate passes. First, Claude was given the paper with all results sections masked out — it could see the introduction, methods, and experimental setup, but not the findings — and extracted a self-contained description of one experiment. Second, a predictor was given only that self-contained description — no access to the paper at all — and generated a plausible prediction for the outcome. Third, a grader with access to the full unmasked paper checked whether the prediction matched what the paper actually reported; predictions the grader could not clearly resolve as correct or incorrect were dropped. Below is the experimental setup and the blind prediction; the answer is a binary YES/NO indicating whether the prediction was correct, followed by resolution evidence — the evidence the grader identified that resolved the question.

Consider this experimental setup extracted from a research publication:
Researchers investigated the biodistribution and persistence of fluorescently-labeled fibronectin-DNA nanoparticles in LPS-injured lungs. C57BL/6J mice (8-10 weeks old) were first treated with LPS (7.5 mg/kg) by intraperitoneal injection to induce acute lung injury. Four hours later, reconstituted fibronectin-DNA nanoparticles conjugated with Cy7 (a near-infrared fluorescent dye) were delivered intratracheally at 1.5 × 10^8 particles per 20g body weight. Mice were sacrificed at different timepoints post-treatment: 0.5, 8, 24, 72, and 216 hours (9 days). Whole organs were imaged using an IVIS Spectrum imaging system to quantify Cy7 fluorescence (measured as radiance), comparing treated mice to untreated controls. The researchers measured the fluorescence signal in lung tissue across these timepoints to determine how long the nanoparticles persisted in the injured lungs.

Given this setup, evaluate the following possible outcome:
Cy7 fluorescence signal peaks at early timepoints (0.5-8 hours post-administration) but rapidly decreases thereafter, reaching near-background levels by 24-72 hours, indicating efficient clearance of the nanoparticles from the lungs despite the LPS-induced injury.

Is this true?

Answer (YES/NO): NO